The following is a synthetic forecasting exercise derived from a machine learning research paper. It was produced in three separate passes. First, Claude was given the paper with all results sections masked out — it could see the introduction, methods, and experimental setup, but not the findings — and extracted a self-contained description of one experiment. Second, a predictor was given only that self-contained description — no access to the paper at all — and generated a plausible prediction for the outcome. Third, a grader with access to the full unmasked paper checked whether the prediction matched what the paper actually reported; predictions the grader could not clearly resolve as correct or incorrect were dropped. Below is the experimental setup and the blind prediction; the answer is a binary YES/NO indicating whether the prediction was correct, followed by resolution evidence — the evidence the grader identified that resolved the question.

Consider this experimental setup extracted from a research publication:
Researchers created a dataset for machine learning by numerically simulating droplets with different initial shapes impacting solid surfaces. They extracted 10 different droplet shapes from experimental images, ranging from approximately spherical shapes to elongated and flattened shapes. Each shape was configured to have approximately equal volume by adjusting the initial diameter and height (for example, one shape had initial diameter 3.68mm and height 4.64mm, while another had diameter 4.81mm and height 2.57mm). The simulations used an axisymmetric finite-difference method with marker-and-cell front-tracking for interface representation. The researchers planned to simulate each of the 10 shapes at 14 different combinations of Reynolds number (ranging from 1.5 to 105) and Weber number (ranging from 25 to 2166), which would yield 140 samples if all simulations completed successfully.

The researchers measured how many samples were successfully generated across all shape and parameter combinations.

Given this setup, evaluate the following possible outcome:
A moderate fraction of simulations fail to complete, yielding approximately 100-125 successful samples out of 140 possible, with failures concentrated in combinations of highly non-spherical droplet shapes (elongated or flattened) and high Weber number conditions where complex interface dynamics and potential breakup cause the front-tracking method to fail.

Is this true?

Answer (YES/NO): NO